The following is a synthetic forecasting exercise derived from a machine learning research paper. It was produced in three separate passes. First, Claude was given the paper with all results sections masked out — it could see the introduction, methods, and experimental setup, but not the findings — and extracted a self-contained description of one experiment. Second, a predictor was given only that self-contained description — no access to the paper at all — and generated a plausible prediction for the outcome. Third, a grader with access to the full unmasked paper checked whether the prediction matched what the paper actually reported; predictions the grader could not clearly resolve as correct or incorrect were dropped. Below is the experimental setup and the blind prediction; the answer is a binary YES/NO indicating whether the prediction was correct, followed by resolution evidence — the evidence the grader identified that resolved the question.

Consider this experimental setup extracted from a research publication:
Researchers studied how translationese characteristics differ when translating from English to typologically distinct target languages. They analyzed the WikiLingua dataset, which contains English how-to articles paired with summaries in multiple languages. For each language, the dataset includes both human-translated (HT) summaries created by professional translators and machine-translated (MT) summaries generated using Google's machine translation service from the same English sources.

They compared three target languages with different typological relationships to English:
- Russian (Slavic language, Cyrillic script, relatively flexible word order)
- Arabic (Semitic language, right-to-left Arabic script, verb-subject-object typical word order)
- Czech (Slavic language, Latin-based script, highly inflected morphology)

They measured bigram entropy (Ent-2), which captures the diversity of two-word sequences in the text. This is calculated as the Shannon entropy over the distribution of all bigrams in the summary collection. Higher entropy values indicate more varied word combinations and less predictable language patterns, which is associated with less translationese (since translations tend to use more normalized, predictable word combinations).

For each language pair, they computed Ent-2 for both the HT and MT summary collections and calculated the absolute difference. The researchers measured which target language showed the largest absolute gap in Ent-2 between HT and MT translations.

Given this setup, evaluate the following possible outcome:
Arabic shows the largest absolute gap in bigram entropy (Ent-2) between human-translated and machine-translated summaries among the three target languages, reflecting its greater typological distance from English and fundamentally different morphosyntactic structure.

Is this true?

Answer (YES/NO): YES